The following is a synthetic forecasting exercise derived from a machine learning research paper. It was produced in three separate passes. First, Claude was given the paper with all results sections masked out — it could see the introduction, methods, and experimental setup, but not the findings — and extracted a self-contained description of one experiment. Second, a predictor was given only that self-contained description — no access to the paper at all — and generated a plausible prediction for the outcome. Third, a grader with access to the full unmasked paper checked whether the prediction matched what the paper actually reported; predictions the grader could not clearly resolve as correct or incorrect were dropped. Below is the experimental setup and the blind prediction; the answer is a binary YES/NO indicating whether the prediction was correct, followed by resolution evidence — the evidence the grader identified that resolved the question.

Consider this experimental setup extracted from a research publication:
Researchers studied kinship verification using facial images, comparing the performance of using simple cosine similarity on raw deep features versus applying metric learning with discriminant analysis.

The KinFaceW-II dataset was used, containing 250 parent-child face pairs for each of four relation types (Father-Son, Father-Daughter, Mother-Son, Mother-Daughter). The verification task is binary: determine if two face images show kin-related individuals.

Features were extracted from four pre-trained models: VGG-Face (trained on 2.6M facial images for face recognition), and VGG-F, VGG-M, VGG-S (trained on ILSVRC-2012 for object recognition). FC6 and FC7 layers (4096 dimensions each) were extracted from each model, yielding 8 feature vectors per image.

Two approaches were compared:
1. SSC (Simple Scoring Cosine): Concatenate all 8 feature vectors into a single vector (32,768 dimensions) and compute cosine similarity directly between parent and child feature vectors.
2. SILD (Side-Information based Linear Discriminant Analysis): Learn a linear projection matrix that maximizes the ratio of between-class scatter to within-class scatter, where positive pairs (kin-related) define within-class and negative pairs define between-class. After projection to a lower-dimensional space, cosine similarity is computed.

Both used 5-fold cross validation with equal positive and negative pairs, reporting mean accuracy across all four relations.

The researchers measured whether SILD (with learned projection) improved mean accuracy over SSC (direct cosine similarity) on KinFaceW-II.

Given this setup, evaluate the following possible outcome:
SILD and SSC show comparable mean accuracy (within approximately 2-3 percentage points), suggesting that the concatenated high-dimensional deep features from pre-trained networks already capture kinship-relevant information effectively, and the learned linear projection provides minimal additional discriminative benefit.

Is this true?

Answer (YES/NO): YES